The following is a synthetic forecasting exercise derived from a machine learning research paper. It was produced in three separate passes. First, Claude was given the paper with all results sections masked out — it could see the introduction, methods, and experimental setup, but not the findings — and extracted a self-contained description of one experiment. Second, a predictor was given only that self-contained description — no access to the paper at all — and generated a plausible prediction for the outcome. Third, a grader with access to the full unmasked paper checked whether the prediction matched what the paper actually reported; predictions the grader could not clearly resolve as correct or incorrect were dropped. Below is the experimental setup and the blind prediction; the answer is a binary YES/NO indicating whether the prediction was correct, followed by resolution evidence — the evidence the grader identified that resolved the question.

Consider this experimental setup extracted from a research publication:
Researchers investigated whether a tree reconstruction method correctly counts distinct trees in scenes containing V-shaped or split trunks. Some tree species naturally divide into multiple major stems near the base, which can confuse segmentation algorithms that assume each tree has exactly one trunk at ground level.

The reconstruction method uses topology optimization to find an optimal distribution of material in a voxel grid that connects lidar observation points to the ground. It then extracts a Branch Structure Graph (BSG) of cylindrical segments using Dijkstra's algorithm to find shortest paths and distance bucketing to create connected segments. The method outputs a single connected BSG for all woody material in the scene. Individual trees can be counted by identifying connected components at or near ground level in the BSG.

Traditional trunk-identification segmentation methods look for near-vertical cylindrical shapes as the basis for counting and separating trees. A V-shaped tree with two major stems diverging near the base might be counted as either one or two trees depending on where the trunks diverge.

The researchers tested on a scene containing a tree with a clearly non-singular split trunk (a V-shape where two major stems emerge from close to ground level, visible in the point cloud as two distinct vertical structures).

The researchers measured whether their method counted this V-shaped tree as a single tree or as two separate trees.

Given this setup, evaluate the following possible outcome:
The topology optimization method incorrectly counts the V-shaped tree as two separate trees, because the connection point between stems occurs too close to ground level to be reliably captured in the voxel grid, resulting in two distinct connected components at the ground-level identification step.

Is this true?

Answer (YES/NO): NO